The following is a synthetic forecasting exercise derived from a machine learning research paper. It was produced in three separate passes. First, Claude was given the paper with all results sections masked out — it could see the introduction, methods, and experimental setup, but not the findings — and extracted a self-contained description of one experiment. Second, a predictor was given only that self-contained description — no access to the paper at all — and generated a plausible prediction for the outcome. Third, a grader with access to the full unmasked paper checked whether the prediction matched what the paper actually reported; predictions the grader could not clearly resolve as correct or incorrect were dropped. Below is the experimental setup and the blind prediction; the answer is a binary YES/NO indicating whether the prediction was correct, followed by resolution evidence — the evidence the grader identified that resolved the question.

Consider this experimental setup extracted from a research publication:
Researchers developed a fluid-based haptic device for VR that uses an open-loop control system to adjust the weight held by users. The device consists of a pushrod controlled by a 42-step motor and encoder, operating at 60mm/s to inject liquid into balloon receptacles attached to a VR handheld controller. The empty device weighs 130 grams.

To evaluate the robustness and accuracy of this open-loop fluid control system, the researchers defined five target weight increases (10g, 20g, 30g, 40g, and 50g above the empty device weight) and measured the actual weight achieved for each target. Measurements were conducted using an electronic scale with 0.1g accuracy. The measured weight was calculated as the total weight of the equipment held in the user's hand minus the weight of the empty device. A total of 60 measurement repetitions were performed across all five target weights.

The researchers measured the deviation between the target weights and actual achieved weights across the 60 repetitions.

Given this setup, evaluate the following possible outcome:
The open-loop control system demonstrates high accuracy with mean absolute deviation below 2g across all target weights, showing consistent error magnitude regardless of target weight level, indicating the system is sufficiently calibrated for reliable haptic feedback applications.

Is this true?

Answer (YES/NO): NO